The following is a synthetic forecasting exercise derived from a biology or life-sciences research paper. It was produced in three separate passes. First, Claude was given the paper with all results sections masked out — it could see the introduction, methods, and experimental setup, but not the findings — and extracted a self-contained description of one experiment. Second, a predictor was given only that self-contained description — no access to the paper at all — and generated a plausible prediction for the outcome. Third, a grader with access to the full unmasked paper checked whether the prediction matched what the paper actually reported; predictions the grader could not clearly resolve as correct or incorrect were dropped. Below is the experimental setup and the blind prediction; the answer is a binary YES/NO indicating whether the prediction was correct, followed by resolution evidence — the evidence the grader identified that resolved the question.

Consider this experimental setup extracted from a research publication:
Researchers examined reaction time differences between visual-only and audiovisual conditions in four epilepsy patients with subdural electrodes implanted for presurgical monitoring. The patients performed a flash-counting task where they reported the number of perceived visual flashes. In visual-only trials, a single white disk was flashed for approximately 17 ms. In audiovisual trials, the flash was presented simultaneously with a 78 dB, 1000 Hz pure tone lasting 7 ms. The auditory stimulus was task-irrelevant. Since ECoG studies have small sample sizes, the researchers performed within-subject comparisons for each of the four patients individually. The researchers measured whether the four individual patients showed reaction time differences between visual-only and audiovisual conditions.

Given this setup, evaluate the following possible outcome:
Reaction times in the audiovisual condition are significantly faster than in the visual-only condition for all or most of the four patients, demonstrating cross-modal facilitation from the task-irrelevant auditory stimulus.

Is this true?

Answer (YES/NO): YES